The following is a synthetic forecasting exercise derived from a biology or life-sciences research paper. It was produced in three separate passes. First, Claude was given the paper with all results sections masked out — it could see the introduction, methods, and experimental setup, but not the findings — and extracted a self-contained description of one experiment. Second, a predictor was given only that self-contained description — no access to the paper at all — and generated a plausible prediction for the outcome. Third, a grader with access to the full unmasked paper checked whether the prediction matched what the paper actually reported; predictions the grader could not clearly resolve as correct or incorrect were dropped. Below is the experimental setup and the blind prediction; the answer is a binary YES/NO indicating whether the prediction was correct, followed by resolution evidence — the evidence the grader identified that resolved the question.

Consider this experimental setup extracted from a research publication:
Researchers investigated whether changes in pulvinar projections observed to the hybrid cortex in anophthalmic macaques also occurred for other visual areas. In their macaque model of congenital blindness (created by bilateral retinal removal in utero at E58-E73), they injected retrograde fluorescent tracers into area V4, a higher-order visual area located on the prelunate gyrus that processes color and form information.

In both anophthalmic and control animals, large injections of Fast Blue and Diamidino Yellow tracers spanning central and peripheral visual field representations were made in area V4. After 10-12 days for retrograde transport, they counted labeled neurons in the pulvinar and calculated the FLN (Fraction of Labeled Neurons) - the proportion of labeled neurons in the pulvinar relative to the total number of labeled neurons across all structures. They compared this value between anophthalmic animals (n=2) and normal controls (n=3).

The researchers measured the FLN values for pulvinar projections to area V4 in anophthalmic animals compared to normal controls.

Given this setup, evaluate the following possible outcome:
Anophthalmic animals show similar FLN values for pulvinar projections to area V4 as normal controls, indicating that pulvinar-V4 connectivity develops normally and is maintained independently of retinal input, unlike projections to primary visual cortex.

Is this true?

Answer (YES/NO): YES